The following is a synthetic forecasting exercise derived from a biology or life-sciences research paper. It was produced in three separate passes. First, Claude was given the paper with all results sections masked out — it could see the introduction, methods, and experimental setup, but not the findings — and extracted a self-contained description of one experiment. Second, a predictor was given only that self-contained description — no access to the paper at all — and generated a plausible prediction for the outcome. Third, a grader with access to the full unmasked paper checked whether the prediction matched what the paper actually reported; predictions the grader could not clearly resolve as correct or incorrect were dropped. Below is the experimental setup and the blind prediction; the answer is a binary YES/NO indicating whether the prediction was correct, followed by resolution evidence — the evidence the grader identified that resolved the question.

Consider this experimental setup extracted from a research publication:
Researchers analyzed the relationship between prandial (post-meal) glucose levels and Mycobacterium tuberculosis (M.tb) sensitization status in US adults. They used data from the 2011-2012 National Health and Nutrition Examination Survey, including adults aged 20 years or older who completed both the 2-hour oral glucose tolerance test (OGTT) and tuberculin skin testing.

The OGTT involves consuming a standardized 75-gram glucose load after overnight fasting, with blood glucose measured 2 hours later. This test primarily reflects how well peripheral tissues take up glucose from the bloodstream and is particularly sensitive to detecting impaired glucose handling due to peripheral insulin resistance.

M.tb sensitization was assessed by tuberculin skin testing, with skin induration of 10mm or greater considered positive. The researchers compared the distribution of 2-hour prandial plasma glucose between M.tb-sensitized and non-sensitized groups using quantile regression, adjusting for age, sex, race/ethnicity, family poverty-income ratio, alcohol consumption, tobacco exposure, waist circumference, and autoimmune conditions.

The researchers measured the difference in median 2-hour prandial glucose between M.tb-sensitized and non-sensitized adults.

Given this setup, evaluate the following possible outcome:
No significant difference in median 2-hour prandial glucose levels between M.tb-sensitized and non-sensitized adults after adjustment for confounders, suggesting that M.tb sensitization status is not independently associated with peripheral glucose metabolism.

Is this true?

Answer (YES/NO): NO